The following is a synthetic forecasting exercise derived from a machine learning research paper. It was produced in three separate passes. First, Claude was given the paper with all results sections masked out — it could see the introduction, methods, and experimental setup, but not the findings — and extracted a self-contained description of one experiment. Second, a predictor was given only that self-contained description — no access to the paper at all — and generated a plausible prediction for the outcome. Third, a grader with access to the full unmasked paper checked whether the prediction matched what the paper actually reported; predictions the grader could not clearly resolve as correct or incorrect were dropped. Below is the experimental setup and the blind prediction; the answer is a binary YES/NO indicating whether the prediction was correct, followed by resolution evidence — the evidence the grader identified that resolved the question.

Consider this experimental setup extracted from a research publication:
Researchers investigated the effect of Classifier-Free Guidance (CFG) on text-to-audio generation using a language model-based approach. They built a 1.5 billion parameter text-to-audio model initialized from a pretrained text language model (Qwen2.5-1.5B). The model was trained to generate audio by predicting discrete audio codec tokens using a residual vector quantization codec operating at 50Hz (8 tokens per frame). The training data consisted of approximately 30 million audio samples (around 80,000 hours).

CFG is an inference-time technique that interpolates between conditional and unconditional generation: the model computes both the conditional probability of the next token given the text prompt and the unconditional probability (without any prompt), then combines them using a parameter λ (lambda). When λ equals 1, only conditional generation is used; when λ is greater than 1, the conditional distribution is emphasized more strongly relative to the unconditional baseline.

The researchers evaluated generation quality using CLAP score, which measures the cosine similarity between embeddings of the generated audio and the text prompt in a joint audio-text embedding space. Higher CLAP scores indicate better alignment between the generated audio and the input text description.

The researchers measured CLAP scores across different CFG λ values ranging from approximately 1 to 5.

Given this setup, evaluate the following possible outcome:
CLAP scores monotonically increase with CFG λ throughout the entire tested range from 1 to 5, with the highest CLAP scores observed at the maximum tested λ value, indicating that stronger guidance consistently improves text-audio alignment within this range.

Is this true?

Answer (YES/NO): NO